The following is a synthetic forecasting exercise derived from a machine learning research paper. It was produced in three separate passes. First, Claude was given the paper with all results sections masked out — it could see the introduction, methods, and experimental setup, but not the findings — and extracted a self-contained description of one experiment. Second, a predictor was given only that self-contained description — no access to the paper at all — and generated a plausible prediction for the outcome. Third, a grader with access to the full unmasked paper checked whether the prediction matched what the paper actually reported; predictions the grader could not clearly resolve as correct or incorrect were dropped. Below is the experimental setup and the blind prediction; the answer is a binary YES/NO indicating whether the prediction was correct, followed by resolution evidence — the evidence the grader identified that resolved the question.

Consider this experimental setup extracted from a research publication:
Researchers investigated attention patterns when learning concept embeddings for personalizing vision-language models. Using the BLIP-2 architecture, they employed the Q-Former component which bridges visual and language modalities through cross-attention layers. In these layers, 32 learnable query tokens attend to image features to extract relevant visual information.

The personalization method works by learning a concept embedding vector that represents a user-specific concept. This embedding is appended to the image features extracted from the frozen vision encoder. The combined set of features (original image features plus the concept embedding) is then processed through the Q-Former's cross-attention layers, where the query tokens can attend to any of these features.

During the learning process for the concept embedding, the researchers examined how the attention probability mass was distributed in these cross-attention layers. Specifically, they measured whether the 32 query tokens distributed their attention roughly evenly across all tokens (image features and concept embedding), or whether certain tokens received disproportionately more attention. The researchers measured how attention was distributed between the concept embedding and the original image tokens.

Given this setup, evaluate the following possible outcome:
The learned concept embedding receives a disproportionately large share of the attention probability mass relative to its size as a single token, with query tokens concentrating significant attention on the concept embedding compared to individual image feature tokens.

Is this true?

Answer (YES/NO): YES